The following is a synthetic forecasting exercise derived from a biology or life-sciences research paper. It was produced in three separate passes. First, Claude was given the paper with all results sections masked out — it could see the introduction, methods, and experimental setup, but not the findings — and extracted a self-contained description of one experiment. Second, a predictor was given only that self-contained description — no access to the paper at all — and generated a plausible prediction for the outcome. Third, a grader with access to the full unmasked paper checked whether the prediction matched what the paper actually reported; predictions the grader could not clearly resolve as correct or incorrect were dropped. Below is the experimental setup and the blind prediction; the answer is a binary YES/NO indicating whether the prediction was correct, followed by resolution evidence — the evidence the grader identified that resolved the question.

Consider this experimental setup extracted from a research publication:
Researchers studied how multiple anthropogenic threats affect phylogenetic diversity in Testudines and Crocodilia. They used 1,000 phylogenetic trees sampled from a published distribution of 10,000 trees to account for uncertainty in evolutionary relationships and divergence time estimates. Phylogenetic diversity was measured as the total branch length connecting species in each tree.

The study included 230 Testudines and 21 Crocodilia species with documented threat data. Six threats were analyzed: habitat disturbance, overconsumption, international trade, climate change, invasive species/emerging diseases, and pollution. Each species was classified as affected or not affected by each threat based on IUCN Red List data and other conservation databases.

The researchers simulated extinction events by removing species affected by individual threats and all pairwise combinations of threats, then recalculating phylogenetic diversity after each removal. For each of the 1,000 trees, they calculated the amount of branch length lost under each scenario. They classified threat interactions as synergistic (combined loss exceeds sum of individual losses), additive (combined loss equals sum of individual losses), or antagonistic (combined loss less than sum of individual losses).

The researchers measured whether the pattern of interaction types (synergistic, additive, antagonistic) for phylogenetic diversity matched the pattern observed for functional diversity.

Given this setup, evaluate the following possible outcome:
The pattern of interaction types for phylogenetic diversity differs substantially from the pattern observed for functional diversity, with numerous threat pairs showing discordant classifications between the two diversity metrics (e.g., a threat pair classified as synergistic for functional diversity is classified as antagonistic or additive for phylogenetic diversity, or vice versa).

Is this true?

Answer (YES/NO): YES